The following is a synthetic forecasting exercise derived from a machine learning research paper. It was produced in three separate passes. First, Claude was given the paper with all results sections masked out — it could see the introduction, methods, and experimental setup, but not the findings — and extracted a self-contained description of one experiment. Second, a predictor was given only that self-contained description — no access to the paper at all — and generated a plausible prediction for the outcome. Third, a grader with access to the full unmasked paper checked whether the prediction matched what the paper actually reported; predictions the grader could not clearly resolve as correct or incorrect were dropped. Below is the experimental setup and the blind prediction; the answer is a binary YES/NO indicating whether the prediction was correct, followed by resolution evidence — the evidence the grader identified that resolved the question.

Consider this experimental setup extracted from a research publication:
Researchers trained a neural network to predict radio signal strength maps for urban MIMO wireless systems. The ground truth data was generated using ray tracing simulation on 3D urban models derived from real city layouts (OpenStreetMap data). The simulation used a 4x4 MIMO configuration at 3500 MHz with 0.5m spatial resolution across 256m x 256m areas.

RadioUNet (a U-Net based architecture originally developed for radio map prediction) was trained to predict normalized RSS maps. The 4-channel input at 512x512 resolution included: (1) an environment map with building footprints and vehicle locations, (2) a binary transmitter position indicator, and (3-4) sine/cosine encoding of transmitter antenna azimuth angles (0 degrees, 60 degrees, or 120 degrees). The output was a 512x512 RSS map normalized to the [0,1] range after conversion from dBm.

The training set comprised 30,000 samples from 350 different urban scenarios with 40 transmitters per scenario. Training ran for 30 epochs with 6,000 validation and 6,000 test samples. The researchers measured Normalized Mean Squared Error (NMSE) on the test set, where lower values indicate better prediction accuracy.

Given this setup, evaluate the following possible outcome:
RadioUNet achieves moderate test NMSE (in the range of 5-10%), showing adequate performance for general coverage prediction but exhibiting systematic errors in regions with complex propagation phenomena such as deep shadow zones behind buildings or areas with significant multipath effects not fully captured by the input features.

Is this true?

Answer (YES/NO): YES